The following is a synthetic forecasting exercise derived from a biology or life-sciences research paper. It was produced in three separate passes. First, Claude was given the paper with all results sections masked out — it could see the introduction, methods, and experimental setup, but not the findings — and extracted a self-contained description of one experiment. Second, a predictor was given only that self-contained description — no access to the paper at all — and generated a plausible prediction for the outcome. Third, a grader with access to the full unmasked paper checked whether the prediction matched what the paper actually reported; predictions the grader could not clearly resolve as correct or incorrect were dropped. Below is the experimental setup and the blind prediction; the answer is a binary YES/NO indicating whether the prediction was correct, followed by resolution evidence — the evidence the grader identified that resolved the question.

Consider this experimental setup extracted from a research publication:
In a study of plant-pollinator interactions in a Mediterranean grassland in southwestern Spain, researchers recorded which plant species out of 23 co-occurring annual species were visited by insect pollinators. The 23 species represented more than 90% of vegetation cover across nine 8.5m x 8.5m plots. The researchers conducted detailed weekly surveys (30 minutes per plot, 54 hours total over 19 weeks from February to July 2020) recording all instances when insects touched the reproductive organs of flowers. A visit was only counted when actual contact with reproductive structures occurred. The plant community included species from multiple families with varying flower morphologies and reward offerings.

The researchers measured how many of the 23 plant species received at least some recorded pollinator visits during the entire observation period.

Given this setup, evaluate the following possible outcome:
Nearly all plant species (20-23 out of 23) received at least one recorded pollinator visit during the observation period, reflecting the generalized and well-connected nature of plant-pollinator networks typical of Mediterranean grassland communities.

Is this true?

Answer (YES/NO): NO